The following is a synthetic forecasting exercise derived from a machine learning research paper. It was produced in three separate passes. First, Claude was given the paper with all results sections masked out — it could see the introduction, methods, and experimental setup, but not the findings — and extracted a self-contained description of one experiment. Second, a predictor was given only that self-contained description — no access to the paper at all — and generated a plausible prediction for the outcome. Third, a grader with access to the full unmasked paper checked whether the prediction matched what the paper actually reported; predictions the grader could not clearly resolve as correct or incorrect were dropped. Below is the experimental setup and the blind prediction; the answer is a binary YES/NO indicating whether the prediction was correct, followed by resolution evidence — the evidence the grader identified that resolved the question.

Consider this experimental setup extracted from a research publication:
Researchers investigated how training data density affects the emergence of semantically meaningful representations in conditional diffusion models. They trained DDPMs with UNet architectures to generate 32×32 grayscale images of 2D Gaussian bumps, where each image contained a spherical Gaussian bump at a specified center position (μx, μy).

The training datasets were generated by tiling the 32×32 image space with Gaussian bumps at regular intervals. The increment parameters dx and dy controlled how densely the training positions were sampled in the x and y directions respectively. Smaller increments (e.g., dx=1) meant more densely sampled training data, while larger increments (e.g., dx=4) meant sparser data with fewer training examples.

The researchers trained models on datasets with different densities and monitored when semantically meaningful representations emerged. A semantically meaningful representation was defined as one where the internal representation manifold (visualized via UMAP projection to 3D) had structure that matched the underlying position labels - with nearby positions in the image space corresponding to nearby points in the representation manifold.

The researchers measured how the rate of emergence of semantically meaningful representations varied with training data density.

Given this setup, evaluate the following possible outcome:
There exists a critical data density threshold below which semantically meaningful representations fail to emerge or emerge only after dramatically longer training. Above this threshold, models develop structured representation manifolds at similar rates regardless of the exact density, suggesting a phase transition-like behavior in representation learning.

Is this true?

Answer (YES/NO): NO